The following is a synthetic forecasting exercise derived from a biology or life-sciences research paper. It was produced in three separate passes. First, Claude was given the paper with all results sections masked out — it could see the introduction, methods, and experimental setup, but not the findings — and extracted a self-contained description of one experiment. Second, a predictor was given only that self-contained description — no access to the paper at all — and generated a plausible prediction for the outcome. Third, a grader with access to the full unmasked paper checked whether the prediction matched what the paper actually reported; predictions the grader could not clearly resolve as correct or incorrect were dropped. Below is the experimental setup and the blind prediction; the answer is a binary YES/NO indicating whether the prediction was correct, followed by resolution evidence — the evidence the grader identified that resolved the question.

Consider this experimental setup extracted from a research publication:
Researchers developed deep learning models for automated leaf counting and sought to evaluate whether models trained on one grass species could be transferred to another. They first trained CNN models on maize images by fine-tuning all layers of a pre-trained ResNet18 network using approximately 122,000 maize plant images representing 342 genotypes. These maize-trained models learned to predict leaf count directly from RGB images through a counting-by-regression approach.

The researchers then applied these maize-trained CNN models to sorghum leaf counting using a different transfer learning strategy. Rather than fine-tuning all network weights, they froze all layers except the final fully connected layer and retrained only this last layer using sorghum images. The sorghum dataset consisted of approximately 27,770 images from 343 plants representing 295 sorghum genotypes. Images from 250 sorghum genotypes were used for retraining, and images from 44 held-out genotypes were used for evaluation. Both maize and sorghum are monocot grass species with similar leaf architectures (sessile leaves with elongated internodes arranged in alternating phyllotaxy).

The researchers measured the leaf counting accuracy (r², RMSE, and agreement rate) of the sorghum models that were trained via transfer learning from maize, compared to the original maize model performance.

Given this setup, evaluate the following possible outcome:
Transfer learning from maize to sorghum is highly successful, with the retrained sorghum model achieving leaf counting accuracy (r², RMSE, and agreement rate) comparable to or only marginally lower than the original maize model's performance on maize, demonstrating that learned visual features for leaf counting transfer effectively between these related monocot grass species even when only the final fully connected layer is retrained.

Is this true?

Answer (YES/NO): YES